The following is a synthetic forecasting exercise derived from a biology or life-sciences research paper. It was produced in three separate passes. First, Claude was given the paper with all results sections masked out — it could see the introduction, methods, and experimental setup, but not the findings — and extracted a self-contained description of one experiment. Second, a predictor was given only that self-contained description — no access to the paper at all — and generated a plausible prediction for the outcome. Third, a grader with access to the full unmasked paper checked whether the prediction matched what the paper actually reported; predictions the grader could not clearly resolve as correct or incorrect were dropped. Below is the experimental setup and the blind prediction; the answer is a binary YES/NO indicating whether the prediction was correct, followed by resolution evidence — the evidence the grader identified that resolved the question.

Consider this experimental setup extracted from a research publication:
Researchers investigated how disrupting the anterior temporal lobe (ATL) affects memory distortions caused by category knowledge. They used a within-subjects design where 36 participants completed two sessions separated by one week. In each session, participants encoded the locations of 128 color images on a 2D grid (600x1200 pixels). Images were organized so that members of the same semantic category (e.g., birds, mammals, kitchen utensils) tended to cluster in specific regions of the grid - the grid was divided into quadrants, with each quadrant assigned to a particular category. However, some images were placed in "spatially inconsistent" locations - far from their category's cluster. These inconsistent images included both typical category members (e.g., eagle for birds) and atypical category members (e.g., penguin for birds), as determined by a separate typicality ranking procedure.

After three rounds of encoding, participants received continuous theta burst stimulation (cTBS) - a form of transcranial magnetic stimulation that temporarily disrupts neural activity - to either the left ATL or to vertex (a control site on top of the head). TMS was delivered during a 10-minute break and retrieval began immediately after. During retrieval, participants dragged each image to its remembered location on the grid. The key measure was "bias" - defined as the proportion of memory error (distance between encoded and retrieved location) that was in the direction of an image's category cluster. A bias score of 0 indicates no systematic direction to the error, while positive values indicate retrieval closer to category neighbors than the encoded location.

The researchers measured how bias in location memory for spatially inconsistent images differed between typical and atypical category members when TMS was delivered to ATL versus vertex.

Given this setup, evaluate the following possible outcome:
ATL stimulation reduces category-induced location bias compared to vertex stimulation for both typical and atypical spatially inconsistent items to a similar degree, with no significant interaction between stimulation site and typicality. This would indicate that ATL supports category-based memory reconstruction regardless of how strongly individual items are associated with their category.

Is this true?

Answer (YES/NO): NO